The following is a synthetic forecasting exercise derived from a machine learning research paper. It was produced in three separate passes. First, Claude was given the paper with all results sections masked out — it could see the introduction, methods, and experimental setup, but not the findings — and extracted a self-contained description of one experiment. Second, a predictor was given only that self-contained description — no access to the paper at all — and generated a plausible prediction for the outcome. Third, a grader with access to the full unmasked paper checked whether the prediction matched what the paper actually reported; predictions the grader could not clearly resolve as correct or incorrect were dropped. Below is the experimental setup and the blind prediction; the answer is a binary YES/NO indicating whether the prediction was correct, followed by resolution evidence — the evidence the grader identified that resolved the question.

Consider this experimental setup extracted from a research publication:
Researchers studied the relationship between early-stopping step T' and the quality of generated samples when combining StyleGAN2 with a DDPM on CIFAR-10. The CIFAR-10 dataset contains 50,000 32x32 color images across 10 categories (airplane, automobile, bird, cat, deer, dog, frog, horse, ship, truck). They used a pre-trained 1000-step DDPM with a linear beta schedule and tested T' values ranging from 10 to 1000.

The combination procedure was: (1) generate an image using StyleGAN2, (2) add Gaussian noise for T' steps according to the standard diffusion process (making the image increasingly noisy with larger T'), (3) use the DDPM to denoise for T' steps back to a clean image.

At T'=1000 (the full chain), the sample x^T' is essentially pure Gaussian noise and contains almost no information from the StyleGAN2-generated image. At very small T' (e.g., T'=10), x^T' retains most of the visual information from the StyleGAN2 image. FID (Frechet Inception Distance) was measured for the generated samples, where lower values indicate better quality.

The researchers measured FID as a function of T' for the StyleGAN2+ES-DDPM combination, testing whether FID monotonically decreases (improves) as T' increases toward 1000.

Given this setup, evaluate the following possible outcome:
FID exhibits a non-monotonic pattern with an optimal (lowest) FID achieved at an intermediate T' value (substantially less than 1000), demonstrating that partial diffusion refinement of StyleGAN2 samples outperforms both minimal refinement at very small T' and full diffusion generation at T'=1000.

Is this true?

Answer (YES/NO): NO